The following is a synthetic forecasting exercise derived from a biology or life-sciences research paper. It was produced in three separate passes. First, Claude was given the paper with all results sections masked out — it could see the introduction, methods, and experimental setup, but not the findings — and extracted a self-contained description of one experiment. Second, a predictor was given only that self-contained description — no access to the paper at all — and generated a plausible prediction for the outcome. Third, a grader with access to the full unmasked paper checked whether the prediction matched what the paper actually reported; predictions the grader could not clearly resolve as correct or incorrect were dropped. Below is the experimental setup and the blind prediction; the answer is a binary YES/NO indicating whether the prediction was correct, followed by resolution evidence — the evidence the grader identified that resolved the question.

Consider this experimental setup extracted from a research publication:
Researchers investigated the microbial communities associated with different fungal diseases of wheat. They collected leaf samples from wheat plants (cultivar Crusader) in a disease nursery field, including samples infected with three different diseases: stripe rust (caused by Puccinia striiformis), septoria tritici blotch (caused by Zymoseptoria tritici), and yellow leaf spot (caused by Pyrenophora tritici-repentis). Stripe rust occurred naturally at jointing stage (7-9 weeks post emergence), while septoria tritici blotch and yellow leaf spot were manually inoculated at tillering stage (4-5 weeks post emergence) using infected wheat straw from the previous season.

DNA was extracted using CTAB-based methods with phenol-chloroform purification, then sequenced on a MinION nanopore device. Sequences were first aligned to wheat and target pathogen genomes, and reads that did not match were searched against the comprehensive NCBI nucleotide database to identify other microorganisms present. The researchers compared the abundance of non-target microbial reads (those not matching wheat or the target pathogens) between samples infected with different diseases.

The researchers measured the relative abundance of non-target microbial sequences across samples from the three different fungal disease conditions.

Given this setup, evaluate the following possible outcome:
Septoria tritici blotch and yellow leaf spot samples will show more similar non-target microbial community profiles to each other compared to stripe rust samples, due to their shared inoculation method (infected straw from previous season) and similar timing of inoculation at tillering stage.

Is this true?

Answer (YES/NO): NO